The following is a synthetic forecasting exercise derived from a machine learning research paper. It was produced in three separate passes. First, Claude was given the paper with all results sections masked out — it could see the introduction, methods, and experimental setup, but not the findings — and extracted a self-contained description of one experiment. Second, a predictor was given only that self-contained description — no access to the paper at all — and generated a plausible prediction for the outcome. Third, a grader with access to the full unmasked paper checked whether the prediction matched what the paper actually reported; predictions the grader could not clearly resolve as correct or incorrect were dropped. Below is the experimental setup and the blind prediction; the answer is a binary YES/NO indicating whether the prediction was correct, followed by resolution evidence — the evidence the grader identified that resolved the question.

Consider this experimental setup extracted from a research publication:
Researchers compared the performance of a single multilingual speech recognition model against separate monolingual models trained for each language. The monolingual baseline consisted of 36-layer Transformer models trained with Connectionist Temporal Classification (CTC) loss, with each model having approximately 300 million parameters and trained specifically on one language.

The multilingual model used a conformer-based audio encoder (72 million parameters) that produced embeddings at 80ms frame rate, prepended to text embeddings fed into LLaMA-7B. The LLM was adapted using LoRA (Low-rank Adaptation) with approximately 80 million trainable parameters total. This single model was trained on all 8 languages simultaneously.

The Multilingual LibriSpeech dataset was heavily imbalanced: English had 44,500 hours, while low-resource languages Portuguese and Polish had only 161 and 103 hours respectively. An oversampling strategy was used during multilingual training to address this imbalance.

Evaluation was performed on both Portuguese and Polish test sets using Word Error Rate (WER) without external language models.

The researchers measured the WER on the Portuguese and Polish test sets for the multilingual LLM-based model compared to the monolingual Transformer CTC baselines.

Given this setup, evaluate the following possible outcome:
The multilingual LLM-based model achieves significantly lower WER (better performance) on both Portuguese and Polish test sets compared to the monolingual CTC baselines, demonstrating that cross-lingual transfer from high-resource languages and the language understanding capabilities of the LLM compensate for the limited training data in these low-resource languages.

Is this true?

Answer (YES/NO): YES